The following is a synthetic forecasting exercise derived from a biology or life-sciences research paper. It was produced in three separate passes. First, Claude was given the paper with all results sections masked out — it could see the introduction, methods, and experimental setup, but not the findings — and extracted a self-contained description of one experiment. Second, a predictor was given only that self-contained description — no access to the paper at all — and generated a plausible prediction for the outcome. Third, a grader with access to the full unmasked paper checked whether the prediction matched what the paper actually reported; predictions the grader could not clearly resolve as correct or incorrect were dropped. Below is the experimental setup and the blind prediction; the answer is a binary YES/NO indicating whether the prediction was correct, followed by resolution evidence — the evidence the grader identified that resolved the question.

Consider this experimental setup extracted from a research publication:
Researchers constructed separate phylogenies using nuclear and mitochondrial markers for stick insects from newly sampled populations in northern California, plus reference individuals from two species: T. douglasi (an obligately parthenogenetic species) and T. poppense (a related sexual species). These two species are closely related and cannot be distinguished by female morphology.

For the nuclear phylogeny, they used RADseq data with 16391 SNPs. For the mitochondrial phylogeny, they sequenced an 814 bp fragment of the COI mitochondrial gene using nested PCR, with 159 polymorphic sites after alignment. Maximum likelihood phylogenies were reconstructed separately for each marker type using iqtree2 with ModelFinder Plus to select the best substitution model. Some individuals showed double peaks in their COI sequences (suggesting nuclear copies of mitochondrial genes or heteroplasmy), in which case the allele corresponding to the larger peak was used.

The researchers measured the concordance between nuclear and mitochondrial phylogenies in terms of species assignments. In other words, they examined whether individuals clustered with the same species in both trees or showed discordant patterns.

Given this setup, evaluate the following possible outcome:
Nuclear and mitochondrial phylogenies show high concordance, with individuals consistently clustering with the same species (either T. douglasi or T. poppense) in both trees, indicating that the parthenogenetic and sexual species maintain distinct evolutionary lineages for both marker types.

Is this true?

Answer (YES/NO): NO